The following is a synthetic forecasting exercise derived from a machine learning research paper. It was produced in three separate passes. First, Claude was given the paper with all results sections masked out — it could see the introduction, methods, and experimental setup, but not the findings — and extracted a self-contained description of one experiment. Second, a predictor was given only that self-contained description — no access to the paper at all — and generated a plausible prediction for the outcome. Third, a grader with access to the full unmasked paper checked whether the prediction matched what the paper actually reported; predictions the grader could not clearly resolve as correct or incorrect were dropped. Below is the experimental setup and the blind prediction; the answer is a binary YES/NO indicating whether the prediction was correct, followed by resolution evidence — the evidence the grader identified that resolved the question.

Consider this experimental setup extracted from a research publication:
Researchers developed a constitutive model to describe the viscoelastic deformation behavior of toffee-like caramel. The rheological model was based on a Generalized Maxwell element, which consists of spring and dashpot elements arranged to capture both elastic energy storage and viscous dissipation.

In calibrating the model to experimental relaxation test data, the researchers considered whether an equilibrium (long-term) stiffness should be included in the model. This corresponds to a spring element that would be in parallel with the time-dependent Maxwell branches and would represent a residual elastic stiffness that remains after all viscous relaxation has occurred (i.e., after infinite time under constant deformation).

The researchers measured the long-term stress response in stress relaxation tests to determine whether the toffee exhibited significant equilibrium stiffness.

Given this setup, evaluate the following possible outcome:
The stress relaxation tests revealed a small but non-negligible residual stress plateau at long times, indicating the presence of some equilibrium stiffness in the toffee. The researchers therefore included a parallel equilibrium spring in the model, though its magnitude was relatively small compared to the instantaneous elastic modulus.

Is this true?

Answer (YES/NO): NO